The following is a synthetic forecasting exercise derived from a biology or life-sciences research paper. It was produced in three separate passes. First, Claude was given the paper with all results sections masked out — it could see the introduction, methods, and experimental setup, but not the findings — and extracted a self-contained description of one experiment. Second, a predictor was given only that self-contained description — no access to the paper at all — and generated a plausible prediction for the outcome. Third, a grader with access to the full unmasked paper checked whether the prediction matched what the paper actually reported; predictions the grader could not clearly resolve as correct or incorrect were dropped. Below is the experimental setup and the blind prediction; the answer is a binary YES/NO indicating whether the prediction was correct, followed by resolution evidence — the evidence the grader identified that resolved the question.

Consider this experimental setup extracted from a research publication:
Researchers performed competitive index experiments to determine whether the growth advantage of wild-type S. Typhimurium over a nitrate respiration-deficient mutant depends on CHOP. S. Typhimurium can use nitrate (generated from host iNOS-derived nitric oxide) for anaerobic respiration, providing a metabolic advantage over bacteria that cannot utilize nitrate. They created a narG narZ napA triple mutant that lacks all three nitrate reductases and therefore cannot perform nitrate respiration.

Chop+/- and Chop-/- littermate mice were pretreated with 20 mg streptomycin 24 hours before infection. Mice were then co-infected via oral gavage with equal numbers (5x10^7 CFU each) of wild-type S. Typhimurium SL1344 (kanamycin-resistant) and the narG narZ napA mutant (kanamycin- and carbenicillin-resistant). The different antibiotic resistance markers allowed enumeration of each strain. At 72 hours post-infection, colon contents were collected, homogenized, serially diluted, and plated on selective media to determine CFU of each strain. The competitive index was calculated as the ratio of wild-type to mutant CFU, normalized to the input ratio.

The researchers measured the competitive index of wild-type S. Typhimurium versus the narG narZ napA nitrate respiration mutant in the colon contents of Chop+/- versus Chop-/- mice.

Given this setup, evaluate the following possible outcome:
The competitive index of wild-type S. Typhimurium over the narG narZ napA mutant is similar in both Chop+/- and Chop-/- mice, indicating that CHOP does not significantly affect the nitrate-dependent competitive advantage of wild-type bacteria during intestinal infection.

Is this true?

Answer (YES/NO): NO